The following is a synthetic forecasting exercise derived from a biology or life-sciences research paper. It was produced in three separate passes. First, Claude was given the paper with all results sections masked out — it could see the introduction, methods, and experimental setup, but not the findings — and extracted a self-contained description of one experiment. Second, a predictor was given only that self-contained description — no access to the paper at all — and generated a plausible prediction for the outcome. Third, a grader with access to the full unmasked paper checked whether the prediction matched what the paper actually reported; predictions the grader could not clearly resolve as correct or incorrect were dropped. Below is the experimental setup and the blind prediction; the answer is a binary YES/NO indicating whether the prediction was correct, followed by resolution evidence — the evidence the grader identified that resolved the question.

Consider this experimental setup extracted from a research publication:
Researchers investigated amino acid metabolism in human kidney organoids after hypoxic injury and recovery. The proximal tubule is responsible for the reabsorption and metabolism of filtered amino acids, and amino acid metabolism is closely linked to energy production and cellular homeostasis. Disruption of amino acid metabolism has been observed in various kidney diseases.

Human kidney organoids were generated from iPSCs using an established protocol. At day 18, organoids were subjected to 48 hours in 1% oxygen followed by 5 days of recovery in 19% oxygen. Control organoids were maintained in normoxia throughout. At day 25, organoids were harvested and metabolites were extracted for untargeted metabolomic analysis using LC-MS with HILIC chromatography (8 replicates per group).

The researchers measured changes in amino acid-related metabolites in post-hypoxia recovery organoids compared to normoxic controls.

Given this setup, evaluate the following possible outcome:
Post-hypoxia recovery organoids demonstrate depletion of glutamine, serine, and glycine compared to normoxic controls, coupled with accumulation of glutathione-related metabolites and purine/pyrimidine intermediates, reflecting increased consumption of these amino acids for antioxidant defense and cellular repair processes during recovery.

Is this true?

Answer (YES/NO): NO